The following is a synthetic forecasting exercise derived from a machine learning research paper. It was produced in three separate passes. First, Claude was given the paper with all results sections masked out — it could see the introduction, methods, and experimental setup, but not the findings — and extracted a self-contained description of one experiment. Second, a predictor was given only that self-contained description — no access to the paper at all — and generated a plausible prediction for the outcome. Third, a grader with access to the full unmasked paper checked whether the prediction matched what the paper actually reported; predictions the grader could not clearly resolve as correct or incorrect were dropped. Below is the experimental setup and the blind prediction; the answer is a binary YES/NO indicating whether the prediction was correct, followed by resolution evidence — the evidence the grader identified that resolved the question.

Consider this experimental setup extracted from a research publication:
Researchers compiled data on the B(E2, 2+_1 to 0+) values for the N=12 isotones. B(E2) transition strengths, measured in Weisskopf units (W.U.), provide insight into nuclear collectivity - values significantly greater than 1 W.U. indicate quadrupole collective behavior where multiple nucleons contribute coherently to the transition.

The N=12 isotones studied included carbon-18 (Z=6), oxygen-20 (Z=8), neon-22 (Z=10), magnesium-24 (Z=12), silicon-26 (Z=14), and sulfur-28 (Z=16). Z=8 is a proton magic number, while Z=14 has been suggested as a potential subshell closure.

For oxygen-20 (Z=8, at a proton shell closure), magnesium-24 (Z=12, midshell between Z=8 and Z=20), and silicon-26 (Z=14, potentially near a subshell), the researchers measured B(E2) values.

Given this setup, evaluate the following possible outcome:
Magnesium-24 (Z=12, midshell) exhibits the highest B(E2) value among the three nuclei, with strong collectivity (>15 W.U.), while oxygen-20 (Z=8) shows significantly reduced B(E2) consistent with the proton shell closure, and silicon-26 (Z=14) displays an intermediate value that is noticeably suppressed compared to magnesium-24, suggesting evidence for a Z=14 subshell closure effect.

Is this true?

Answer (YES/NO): YES